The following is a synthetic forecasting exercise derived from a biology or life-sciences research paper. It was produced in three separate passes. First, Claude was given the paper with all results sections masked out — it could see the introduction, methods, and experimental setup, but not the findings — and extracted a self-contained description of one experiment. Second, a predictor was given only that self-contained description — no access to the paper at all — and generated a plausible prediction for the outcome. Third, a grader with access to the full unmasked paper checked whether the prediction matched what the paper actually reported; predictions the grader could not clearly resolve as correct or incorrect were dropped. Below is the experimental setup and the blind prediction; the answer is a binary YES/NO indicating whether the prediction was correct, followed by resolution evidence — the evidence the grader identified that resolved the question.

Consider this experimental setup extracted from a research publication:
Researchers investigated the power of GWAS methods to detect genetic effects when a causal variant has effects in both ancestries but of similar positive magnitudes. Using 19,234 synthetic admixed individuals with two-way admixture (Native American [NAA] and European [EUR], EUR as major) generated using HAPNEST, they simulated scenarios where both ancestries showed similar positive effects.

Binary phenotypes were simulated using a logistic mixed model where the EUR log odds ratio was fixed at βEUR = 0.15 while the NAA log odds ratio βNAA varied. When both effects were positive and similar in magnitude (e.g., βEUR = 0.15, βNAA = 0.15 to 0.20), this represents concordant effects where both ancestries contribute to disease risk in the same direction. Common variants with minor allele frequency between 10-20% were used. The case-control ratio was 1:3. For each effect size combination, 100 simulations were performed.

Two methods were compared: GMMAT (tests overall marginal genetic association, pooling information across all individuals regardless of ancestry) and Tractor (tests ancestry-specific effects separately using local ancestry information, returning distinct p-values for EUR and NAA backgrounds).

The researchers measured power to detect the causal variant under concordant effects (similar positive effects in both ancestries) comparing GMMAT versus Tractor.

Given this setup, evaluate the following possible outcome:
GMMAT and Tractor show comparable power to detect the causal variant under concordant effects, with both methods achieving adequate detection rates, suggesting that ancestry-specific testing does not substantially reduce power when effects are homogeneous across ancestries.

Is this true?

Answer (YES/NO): NO